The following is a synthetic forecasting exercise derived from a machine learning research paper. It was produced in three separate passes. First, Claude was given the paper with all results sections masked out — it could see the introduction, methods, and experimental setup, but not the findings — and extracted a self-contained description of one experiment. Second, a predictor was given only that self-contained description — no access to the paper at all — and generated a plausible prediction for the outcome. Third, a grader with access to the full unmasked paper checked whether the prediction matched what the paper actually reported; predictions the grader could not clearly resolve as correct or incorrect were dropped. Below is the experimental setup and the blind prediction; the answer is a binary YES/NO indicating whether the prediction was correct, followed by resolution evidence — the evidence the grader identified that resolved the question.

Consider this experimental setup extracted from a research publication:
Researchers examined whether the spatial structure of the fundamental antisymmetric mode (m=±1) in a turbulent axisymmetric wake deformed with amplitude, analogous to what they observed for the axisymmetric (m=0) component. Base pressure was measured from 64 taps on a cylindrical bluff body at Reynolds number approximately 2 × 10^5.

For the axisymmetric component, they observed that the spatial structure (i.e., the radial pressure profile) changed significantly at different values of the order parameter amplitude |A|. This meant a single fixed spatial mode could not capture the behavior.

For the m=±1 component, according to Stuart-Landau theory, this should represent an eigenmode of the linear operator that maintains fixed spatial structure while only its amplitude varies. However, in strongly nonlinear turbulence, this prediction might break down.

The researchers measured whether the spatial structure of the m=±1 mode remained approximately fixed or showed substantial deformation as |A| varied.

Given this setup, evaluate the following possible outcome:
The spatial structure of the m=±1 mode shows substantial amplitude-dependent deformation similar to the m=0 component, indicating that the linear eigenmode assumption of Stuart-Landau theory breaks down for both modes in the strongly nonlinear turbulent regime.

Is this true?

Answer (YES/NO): NO